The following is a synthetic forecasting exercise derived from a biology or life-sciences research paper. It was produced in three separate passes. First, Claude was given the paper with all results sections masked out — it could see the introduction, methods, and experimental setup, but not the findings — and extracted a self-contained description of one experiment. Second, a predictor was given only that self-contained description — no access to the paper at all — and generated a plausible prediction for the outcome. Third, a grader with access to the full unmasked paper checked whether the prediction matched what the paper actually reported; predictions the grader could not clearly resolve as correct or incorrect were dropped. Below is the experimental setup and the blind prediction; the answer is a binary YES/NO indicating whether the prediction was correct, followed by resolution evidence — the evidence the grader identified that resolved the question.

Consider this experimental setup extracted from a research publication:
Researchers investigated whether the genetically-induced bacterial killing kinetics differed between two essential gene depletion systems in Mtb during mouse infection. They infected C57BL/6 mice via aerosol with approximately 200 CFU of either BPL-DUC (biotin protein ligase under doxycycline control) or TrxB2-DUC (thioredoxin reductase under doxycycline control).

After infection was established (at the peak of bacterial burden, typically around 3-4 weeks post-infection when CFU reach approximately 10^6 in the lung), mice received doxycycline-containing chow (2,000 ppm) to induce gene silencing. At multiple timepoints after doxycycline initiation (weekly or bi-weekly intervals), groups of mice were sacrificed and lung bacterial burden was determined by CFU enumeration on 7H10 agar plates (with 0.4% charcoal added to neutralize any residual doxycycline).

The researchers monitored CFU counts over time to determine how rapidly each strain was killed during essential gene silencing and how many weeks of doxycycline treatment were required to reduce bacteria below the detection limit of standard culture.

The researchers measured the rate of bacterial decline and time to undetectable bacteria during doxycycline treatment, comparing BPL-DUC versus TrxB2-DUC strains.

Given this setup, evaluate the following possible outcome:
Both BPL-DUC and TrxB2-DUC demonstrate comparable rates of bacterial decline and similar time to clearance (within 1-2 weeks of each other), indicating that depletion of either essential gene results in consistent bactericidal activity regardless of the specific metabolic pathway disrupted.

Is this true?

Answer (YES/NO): YES